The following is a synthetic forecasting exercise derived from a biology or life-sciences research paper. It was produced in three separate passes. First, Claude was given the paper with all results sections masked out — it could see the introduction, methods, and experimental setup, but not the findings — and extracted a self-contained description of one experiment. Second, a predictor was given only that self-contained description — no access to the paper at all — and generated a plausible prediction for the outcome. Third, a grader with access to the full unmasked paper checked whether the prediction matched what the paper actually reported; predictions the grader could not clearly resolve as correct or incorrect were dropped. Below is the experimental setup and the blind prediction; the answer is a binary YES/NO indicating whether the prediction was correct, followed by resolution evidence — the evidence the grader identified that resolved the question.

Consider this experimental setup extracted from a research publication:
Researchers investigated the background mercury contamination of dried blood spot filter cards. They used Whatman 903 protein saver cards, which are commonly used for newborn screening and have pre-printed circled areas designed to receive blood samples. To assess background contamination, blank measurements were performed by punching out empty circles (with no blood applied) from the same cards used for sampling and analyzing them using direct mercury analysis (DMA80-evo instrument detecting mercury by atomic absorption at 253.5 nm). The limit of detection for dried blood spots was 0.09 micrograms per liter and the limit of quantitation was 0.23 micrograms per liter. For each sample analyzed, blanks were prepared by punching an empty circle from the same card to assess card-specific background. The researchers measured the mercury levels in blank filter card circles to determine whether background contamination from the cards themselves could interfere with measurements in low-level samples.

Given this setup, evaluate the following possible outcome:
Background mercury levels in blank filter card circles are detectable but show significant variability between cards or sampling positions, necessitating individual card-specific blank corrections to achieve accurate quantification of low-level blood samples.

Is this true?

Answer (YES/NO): NO